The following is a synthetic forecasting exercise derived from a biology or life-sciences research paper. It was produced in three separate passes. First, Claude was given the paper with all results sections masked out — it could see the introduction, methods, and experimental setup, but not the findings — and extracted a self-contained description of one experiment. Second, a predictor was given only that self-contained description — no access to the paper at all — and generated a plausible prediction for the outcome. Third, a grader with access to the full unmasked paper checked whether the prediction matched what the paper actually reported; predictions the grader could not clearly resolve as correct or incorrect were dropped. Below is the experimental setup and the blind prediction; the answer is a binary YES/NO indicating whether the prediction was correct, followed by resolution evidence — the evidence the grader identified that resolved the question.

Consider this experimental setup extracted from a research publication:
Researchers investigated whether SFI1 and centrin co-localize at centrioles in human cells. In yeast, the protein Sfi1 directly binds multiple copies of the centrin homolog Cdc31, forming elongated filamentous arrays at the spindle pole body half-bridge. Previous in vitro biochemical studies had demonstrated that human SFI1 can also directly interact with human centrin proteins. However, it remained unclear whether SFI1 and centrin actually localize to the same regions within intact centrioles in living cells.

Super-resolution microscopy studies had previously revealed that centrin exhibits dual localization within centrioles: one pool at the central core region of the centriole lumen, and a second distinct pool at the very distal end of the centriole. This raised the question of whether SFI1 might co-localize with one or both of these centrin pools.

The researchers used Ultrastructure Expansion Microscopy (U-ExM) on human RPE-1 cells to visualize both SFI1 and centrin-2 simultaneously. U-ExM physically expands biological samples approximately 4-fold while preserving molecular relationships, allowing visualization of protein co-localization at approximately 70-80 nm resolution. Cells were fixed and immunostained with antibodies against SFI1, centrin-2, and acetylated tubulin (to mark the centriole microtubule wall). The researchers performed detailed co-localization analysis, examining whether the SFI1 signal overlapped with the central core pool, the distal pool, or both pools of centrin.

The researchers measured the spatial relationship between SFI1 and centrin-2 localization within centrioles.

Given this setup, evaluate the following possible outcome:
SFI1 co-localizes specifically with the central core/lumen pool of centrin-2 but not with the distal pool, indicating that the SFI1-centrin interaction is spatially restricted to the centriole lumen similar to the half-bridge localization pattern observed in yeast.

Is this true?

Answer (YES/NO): NO